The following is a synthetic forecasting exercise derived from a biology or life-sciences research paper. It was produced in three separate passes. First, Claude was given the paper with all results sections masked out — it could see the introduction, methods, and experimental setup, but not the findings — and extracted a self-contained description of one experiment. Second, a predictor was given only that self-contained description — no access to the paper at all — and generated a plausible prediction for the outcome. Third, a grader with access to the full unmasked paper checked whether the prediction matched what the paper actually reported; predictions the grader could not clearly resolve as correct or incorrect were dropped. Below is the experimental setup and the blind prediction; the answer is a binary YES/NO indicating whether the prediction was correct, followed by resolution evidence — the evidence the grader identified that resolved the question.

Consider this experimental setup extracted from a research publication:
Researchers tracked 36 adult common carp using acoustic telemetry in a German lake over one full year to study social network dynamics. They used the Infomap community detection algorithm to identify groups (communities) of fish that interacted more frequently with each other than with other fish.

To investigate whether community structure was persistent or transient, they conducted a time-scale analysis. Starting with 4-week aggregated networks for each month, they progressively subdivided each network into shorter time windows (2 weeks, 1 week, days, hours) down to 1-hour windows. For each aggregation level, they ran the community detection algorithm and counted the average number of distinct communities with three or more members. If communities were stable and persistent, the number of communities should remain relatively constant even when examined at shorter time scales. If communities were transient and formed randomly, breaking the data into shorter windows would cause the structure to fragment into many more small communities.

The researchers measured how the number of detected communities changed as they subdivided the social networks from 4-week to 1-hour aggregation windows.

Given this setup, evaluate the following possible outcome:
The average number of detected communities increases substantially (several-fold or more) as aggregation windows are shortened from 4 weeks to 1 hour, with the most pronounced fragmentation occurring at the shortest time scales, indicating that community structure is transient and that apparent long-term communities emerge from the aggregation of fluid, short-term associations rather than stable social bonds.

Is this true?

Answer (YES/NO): NO